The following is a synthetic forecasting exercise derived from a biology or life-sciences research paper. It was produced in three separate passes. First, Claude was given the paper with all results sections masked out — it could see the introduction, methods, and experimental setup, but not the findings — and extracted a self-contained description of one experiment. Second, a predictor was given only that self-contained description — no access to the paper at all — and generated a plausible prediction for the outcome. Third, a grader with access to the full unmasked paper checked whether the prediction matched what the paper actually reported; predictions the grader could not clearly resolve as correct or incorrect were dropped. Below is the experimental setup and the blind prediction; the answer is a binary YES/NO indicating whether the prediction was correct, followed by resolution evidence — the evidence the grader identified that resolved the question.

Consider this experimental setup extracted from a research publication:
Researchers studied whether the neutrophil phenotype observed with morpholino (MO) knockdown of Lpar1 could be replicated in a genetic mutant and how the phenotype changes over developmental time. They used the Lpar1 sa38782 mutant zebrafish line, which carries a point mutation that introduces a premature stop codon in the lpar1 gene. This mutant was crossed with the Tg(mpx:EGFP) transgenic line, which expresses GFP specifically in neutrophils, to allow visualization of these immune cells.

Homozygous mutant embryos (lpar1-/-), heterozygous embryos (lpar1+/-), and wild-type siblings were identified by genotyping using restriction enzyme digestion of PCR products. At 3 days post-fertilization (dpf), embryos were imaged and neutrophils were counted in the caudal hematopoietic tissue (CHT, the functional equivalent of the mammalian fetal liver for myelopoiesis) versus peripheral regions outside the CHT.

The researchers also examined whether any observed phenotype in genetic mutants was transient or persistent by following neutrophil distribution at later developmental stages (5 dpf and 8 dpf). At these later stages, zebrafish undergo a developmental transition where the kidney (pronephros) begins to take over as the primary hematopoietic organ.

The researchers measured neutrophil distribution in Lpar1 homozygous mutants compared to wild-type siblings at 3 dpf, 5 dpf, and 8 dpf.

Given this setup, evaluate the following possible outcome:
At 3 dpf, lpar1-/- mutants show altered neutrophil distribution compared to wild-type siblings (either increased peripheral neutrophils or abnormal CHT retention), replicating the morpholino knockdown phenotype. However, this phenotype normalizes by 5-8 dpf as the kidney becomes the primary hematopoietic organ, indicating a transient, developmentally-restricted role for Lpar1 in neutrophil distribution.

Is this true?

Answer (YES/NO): NO